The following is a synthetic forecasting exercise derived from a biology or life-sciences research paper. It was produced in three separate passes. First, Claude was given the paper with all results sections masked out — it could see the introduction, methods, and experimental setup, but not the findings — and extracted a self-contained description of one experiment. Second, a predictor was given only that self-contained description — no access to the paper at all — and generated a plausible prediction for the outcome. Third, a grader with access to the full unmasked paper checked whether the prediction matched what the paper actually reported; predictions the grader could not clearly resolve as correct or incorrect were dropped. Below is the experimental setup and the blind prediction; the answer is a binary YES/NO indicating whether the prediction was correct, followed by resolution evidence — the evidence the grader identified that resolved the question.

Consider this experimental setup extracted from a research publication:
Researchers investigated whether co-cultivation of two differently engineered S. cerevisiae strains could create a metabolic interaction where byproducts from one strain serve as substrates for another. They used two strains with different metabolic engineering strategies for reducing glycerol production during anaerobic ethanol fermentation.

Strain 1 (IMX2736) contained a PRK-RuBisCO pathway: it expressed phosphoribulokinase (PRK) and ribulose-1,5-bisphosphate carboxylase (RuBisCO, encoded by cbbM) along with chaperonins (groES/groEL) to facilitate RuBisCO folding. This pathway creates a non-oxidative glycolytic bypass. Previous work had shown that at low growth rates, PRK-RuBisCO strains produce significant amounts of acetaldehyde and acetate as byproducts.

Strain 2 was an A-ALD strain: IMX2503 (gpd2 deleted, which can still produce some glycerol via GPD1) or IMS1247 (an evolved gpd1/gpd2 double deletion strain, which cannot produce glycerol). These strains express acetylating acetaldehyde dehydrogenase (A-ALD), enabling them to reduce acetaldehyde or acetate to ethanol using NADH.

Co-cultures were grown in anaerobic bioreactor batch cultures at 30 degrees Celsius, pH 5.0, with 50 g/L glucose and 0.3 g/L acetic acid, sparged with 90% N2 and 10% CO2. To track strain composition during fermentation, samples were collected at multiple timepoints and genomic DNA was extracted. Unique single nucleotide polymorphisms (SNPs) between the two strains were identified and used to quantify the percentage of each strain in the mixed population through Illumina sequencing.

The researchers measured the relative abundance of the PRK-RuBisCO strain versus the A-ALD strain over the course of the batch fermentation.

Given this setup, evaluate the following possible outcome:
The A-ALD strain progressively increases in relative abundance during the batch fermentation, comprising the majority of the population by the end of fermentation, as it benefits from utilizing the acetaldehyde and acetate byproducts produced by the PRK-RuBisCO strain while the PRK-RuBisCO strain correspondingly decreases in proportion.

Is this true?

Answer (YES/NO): NO